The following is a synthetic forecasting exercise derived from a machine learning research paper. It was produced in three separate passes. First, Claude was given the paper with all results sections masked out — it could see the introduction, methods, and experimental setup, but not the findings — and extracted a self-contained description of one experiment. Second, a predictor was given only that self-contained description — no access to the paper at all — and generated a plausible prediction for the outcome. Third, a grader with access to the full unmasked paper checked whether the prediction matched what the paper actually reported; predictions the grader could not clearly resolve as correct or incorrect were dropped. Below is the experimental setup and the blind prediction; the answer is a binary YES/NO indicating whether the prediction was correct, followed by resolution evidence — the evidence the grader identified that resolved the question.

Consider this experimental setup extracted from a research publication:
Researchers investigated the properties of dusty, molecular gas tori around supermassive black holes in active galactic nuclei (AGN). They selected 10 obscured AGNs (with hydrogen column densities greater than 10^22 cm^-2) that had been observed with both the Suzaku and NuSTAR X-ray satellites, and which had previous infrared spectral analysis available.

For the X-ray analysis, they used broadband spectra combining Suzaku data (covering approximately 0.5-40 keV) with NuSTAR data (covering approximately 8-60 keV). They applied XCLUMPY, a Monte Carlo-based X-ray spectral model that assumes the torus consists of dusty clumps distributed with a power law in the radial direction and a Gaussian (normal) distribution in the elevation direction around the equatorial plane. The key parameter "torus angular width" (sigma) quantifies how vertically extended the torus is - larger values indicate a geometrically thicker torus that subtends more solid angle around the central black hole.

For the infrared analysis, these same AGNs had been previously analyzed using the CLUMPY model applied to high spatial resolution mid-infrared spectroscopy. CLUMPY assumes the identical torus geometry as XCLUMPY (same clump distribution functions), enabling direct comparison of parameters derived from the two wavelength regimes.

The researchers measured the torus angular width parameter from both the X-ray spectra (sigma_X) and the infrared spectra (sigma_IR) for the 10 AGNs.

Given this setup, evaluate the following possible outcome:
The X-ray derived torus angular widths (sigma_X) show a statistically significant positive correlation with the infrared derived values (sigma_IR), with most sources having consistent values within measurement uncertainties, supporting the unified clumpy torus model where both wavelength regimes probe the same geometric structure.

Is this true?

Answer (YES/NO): NO